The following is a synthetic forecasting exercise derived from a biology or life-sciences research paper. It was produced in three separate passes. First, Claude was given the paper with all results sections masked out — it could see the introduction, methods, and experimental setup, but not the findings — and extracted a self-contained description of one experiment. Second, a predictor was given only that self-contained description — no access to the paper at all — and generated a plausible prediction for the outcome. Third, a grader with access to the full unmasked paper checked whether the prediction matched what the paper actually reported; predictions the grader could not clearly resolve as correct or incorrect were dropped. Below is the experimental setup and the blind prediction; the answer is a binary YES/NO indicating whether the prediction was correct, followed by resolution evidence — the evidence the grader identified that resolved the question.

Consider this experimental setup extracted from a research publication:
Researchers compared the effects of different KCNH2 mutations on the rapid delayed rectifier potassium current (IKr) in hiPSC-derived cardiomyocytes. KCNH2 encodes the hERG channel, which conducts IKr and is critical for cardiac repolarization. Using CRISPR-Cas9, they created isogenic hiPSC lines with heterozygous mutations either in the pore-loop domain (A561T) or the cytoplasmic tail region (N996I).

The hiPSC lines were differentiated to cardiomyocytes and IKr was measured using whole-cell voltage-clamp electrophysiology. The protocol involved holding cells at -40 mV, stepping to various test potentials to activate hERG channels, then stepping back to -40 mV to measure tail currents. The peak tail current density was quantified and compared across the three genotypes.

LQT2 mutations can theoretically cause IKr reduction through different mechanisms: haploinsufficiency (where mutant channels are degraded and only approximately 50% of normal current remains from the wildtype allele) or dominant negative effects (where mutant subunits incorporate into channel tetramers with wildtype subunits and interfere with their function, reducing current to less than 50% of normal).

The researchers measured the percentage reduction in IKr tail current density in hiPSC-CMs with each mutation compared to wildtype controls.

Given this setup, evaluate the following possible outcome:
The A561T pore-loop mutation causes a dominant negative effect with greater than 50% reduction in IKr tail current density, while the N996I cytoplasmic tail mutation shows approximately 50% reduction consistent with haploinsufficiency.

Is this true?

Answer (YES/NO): YES